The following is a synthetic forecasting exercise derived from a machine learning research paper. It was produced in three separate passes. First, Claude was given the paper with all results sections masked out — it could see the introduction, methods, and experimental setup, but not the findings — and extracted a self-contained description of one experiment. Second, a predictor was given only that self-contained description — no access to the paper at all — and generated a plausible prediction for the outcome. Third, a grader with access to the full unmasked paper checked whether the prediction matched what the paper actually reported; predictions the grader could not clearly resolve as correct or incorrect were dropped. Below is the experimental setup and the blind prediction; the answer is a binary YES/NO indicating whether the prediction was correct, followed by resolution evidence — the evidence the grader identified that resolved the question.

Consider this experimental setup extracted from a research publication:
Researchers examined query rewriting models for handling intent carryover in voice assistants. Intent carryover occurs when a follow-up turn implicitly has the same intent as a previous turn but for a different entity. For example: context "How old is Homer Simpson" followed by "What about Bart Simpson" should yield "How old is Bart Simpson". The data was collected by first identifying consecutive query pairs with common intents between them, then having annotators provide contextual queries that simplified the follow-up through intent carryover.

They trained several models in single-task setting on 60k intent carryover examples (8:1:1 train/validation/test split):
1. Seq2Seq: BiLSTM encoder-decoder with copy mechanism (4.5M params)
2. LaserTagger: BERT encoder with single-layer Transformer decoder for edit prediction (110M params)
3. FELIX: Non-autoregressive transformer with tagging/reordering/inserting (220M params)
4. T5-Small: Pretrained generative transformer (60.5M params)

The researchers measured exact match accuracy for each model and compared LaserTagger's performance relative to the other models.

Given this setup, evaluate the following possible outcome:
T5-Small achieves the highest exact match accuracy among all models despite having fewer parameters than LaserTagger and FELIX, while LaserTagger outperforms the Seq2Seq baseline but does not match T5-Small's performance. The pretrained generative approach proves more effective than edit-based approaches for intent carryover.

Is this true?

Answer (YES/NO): NO